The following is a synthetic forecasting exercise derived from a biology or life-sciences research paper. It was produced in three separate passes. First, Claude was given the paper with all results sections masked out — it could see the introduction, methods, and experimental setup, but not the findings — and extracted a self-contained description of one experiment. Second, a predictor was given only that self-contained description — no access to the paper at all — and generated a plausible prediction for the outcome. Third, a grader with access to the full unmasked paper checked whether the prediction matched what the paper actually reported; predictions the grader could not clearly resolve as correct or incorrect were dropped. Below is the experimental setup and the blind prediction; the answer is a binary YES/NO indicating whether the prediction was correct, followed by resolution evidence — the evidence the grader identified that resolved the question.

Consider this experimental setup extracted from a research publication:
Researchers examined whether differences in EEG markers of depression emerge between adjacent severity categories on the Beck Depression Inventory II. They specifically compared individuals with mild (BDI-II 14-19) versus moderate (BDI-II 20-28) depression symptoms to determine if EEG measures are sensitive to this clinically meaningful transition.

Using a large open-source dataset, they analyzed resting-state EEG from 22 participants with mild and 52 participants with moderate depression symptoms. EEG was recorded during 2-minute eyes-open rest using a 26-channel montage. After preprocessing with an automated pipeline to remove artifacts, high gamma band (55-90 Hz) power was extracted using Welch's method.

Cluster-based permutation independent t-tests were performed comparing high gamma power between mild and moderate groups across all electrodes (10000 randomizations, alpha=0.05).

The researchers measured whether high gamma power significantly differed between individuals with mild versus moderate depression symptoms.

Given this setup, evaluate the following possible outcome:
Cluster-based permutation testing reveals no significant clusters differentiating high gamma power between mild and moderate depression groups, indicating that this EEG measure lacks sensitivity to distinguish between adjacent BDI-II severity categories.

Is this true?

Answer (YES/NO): YES